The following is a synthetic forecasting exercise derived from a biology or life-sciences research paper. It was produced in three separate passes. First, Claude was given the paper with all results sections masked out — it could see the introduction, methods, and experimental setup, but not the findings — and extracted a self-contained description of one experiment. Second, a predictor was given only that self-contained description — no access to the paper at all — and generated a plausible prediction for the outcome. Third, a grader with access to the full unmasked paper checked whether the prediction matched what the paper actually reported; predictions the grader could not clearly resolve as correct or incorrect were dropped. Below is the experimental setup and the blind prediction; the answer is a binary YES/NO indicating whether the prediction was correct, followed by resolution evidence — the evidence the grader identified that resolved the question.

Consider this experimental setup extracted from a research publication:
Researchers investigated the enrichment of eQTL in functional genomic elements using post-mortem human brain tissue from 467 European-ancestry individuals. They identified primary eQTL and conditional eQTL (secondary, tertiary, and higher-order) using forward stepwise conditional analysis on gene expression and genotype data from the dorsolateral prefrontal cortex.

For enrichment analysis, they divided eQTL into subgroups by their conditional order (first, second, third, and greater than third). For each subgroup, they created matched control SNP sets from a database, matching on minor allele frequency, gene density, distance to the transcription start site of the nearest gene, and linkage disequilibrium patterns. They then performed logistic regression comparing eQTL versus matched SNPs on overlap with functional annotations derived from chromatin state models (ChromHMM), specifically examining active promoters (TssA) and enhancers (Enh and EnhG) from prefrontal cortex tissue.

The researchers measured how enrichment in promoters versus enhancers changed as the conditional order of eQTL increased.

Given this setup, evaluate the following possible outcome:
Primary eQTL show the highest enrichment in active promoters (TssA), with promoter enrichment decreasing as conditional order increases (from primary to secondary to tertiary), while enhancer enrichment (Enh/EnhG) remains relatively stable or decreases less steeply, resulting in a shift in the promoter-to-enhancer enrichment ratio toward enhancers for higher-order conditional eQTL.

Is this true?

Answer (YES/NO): YES